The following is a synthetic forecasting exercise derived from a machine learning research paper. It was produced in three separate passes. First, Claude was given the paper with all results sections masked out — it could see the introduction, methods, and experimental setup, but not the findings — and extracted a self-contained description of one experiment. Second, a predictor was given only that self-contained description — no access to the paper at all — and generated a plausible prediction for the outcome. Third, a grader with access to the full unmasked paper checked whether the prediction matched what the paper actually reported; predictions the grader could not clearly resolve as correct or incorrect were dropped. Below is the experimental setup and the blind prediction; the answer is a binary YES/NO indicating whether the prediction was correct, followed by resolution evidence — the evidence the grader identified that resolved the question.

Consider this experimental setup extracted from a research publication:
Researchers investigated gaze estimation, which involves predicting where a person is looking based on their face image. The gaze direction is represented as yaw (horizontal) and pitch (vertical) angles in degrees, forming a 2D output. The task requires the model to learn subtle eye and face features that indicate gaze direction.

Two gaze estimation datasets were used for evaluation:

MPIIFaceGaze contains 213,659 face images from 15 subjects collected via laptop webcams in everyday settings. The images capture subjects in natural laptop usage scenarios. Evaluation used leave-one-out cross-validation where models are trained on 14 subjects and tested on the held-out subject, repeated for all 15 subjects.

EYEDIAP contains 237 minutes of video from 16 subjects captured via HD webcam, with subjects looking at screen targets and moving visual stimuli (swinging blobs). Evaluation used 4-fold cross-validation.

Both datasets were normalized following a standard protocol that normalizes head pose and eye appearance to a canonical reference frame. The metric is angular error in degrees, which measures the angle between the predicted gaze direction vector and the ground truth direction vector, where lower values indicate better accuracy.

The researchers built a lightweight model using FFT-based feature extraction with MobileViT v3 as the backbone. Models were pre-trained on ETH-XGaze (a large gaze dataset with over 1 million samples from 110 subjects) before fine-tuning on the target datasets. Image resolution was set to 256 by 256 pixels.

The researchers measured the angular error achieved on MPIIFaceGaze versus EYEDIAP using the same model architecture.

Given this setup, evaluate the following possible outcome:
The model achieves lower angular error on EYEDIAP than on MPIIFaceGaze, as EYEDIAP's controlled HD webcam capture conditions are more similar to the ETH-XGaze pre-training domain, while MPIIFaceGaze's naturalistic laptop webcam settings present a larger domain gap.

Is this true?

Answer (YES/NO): NO